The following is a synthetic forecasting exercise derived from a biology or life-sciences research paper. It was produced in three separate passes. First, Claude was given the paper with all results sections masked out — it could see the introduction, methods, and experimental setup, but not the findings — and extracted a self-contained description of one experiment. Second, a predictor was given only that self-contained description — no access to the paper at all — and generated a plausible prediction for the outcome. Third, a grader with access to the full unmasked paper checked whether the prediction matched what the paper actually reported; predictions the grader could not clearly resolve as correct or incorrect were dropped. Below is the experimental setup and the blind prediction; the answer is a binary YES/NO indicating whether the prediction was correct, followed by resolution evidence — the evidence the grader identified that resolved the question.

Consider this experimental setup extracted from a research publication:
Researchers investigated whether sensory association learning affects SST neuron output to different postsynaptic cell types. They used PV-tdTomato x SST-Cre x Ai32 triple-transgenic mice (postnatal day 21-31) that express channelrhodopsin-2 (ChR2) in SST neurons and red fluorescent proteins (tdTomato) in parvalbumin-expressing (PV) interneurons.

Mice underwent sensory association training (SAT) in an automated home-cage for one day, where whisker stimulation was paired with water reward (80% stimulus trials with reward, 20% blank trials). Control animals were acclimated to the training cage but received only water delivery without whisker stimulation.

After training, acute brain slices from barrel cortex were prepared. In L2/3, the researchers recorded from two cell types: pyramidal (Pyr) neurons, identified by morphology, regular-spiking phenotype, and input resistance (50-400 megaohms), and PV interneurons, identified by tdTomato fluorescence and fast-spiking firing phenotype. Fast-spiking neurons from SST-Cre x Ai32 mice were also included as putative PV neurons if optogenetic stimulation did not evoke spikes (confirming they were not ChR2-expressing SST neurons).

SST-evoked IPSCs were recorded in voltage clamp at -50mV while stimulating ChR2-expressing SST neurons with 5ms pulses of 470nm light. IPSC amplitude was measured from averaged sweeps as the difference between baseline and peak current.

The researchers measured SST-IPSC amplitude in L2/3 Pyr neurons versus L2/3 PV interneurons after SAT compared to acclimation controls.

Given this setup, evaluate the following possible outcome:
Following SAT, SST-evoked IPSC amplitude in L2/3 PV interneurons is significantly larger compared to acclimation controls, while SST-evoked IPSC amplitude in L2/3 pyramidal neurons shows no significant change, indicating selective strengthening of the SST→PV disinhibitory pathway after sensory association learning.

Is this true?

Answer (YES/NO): NO